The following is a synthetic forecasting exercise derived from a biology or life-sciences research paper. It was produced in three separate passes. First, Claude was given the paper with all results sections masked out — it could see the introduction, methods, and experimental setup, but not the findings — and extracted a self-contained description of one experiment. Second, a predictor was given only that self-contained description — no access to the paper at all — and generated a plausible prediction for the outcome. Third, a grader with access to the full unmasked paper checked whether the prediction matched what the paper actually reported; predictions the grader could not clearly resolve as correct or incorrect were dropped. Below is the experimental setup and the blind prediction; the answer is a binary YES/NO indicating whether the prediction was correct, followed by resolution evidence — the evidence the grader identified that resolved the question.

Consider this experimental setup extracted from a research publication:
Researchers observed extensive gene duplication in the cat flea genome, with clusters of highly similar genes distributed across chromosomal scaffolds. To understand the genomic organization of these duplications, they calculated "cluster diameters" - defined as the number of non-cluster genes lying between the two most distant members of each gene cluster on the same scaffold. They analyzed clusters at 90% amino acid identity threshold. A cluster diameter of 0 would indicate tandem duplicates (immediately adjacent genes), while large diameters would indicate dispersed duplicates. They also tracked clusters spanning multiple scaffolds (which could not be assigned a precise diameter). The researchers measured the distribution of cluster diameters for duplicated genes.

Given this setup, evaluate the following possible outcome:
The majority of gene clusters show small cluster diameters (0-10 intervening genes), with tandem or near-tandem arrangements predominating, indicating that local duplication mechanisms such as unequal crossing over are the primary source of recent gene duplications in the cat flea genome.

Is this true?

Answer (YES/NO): YES